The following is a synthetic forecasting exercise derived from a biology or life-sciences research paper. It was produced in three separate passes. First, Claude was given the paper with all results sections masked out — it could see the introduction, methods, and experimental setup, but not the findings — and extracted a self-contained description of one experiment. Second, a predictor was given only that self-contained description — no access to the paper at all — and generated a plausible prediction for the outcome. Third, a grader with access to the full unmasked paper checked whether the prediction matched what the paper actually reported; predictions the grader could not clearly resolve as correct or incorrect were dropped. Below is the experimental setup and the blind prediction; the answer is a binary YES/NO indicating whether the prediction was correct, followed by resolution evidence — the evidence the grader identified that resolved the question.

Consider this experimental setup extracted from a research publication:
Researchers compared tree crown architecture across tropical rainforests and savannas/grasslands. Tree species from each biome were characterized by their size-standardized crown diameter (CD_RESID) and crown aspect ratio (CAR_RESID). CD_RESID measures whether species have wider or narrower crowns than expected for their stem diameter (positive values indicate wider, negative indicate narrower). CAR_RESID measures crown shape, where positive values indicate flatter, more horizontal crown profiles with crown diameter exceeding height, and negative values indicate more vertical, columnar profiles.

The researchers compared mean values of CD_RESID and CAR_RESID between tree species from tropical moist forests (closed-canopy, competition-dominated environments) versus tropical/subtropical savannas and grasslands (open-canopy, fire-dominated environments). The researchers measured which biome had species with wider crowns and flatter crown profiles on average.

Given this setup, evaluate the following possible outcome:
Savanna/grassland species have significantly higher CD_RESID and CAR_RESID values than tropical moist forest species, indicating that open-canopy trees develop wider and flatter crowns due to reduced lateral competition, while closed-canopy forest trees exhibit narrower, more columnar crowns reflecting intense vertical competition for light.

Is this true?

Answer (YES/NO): YES